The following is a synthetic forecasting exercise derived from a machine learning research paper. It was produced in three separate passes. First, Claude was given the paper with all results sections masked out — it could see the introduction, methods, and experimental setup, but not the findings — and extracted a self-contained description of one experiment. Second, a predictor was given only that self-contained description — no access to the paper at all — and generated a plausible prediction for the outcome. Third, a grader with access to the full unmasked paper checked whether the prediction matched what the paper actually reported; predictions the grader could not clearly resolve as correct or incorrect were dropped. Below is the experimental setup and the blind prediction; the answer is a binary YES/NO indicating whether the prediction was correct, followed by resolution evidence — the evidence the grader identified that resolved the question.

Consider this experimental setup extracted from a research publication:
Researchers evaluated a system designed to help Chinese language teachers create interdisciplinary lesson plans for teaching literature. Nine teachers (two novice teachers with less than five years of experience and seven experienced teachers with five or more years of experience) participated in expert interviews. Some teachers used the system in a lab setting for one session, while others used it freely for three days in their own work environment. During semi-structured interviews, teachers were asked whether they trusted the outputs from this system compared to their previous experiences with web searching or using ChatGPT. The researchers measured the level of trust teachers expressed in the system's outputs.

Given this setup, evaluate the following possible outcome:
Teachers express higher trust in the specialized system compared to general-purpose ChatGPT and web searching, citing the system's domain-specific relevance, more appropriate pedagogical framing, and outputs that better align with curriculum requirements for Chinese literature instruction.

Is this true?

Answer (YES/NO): NO